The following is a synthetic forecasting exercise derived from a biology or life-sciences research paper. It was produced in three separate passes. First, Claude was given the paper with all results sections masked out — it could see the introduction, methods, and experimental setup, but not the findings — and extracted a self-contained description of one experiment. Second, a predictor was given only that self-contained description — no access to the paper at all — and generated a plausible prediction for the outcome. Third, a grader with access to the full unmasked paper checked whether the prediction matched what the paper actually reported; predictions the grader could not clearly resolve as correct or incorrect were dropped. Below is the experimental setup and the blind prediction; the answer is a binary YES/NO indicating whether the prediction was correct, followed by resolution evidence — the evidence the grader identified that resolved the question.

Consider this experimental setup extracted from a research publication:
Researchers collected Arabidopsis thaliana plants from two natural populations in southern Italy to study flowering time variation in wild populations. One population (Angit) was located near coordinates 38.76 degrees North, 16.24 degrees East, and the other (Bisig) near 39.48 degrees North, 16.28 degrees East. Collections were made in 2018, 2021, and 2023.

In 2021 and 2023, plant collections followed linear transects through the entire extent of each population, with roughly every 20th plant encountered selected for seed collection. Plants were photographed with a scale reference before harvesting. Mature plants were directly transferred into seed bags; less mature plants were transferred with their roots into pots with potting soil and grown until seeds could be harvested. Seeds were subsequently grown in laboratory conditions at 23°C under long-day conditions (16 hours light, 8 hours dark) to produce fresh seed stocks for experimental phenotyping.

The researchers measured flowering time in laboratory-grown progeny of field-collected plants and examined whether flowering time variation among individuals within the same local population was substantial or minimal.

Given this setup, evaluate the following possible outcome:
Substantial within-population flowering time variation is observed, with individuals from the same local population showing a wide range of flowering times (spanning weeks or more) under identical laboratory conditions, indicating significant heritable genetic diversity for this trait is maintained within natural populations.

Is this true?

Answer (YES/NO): YES